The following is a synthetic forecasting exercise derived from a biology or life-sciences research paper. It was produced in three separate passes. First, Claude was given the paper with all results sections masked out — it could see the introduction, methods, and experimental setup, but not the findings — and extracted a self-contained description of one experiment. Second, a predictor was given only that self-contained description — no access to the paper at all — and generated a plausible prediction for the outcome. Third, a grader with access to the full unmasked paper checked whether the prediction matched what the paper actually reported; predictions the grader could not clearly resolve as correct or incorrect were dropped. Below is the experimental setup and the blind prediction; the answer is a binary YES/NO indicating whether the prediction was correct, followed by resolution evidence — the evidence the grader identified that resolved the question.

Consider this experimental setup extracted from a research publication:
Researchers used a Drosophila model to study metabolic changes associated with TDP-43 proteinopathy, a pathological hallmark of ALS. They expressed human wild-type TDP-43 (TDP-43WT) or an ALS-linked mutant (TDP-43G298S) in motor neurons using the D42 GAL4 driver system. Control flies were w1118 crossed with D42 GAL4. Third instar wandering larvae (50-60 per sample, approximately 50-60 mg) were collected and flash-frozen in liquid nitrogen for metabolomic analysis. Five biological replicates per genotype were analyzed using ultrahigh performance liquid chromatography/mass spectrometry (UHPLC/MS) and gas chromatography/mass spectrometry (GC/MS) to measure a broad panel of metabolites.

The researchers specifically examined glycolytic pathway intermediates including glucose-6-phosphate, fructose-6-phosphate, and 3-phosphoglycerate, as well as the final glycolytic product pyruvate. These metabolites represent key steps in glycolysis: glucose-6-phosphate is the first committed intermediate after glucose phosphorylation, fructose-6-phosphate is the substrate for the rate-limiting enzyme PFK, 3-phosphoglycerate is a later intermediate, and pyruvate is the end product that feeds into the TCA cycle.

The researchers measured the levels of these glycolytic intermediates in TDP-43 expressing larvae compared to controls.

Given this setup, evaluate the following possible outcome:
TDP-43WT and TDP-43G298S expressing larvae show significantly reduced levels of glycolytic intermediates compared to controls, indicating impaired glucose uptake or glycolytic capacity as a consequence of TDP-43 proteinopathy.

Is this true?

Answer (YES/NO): NO